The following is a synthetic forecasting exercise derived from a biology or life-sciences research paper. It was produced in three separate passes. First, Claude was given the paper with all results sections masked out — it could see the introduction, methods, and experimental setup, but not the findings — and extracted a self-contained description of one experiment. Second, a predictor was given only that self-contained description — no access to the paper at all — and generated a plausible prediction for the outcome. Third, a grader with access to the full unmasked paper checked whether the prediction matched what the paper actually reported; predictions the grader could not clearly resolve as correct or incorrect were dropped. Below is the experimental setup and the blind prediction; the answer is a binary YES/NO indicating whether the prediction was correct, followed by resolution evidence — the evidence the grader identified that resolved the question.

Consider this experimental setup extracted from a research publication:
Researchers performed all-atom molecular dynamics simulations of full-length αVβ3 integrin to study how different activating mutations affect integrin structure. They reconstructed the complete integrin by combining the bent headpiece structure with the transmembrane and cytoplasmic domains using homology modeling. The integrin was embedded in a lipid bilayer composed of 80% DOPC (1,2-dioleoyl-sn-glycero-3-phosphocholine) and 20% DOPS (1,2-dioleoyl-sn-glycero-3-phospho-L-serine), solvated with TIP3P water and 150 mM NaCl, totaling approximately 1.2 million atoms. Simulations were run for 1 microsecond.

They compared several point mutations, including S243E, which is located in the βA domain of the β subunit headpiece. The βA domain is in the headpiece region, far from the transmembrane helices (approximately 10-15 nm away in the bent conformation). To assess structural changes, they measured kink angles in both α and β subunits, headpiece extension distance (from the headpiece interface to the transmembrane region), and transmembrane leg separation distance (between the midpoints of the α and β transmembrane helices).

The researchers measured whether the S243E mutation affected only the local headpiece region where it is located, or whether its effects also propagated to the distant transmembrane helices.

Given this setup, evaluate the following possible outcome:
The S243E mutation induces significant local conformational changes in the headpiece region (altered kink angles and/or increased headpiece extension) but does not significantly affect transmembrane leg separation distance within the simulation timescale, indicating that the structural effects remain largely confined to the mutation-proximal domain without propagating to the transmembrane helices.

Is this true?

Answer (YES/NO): NO